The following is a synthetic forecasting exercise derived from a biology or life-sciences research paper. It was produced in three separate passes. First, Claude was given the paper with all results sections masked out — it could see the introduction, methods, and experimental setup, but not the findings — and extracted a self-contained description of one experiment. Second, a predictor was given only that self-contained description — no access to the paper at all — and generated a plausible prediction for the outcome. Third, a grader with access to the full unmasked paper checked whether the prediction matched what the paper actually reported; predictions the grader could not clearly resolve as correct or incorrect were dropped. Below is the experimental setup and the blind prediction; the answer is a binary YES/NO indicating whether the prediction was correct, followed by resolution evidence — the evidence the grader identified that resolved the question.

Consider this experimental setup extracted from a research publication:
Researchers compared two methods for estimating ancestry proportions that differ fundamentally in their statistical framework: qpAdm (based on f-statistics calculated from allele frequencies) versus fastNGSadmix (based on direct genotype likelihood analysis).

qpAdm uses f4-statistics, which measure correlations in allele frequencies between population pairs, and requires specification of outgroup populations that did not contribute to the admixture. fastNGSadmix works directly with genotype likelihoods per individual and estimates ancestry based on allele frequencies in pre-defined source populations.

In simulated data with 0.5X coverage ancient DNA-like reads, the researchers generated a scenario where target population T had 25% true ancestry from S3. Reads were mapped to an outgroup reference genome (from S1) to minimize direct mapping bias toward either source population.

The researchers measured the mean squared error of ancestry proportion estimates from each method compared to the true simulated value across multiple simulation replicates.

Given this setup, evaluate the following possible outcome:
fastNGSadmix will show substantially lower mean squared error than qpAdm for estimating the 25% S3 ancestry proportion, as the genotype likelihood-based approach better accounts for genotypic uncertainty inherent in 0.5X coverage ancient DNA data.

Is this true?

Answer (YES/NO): NO